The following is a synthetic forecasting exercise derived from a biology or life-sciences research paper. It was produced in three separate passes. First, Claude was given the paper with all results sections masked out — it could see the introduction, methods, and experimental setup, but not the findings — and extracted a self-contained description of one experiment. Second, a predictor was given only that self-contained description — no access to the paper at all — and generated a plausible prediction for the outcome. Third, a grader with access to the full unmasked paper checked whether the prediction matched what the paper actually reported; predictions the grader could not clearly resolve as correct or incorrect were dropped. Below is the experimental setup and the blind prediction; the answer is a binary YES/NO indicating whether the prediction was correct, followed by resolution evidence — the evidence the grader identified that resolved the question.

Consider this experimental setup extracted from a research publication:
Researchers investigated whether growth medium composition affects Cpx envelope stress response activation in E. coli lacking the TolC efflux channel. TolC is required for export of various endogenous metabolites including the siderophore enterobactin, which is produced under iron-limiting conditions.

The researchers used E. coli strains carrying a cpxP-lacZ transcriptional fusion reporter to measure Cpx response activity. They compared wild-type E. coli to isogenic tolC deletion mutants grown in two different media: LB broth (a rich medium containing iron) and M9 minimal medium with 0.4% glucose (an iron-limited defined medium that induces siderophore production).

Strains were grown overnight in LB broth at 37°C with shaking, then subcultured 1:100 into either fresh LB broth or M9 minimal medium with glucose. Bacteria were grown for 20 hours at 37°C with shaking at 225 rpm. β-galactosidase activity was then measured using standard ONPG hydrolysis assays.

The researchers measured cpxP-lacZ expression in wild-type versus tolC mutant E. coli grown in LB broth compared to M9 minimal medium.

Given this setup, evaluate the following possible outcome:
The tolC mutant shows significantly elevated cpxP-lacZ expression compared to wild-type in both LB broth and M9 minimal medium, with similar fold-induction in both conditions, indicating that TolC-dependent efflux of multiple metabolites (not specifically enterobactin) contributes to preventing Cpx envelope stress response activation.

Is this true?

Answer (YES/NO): NO